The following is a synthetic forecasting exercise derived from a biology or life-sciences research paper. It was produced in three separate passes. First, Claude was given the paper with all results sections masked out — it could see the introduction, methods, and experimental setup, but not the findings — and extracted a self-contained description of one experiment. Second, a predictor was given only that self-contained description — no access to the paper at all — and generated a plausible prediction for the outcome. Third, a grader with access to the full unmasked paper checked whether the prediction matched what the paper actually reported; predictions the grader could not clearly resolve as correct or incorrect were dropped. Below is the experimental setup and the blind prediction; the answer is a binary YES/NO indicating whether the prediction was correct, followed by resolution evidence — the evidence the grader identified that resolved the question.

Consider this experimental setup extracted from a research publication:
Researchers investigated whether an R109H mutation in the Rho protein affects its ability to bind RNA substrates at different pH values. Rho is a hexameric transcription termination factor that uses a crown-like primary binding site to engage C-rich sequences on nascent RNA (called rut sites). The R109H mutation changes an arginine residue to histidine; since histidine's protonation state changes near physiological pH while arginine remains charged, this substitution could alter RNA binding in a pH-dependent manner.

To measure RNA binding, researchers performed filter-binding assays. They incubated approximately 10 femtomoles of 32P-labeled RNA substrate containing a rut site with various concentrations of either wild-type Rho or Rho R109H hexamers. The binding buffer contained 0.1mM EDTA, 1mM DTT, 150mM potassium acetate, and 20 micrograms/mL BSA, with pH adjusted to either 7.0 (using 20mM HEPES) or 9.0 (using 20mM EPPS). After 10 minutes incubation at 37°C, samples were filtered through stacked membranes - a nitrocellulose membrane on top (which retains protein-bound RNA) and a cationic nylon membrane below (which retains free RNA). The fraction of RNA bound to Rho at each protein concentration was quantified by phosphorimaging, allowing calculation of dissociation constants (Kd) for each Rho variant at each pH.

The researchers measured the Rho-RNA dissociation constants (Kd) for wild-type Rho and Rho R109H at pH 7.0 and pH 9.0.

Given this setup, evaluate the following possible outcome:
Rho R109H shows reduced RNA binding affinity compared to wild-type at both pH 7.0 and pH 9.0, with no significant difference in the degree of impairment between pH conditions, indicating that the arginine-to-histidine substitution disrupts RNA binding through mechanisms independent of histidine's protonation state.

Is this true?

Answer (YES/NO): NO